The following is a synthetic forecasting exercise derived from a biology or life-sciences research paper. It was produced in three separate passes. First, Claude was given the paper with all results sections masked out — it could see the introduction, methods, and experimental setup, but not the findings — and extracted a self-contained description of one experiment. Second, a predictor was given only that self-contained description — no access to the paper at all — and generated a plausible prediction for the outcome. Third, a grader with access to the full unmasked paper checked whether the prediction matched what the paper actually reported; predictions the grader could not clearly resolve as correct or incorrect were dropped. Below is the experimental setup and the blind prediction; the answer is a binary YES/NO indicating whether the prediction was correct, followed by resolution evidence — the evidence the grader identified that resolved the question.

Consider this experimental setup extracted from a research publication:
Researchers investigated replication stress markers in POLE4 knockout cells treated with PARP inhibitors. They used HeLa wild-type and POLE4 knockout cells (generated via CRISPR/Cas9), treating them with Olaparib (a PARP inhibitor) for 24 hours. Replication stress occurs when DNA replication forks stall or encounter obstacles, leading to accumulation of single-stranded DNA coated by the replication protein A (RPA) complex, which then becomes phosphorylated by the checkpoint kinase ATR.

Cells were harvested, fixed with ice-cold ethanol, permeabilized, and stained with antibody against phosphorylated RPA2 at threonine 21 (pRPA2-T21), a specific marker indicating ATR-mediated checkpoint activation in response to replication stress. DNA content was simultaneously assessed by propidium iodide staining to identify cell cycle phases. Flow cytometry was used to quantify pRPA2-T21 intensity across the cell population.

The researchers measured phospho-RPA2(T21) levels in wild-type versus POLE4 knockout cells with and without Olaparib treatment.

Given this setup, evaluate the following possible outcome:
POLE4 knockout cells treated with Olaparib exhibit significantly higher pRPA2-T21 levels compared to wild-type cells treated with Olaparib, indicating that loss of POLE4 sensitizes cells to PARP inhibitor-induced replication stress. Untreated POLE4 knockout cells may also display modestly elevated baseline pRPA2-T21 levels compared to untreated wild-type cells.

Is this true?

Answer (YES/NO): NO